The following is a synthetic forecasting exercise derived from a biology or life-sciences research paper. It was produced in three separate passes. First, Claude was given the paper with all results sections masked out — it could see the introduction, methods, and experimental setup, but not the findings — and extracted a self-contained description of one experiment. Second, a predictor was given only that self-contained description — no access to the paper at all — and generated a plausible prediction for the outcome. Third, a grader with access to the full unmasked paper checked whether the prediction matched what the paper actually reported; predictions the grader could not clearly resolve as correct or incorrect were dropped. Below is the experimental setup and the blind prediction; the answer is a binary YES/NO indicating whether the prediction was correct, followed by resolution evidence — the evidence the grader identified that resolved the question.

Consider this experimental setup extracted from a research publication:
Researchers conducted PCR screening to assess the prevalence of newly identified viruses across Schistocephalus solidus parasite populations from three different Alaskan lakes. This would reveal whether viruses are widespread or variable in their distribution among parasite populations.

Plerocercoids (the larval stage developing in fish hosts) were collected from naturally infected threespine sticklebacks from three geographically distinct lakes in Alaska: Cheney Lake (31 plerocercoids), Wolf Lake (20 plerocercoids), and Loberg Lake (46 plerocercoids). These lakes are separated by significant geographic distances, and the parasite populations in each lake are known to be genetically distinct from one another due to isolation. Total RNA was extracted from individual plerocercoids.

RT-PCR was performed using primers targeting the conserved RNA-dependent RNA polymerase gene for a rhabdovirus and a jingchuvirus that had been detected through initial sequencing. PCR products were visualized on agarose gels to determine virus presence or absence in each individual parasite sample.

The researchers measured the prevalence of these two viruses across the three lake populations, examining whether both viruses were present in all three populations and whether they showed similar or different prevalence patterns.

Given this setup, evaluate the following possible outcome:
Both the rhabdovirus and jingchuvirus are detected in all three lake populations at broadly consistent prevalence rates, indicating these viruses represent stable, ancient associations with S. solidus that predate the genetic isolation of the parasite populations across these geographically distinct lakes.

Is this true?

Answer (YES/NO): NO